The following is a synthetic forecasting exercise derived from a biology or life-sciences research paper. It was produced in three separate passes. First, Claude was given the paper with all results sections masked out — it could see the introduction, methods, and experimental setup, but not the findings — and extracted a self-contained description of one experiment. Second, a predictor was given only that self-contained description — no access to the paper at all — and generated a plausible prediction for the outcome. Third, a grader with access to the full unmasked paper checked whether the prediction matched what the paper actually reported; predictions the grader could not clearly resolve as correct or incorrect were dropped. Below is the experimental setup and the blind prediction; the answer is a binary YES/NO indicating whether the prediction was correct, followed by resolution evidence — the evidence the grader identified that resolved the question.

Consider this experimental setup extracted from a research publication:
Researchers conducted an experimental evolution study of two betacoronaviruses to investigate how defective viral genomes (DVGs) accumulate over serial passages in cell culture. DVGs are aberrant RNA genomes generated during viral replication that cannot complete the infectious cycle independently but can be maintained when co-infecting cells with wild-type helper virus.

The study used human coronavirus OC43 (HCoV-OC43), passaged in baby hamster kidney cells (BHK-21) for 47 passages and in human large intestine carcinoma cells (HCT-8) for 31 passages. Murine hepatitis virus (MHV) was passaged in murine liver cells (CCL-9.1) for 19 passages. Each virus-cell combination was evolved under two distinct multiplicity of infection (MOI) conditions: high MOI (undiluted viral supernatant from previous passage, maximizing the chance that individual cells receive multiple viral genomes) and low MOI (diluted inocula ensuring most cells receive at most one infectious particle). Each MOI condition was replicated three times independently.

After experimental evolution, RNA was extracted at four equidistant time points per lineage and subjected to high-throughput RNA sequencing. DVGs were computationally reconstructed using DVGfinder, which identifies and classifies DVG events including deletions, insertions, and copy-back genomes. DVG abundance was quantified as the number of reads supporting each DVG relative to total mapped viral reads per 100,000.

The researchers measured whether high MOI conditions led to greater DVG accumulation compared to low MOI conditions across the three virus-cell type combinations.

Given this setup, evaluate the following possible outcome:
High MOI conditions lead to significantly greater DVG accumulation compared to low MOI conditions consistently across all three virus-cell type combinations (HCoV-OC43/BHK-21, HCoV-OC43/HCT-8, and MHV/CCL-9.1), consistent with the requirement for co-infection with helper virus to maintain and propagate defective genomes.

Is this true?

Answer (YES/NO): NO